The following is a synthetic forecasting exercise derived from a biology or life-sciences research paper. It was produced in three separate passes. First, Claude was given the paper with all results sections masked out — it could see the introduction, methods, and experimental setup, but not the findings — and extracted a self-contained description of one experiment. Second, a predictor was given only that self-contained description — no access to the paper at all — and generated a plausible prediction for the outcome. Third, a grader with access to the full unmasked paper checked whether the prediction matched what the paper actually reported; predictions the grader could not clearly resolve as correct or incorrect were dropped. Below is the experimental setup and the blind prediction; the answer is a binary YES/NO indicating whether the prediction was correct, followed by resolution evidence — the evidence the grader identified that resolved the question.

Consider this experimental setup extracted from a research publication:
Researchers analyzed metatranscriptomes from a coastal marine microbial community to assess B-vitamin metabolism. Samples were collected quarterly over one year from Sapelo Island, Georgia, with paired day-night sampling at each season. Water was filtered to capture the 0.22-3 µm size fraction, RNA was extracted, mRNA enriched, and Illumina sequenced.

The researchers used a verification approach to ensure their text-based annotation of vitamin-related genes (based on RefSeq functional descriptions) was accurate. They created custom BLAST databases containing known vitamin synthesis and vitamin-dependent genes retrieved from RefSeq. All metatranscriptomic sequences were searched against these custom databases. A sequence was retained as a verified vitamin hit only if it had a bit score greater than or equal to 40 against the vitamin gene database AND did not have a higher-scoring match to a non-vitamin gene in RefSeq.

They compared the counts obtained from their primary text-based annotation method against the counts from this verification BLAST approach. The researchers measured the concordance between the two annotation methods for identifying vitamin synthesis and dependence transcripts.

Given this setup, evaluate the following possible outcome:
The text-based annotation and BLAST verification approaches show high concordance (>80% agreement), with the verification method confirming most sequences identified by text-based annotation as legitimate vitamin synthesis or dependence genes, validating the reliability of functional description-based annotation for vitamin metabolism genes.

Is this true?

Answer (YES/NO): YES